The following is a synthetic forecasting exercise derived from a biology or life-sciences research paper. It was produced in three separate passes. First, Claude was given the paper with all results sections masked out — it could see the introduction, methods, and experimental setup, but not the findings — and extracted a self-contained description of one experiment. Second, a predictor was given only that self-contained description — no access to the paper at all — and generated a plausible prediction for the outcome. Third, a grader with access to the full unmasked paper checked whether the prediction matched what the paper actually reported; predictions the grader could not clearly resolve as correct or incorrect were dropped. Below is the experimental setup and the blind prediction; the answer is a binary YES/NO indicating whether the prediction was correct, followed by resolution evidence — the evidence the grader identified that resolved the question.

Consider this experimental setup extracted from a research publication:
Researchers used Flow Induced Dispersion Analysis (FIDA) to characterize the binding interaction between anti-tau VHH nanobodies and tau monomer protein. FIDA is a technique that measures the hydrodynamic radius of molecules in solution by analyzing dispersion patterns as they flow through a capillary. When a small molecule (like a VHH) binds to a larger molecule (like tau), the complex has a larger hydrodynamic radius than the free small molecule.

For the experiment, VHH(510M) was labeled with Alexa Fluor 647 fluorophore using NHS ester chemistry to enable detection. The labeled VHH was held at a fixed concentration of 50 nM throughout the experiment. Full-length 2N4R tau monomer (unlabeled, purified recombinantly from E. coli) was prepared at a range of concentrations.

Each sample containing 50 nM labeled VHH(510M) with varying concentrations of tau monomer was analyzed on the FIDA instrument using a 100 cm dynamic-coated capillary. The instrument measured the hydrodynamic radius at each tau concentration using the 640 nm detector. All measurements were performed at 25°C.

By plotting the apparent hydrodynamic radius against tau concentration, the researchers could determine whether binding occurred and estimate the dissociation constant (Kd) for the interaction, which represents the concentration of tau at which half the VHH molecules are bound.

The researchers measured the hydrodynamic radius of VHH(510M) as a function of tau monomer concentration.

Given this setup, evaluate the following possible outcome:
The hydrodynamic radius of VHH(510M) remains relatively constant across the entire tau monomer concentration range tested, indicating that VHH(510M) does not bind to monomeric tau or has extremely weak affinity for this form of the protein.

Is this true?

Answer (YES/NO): NO